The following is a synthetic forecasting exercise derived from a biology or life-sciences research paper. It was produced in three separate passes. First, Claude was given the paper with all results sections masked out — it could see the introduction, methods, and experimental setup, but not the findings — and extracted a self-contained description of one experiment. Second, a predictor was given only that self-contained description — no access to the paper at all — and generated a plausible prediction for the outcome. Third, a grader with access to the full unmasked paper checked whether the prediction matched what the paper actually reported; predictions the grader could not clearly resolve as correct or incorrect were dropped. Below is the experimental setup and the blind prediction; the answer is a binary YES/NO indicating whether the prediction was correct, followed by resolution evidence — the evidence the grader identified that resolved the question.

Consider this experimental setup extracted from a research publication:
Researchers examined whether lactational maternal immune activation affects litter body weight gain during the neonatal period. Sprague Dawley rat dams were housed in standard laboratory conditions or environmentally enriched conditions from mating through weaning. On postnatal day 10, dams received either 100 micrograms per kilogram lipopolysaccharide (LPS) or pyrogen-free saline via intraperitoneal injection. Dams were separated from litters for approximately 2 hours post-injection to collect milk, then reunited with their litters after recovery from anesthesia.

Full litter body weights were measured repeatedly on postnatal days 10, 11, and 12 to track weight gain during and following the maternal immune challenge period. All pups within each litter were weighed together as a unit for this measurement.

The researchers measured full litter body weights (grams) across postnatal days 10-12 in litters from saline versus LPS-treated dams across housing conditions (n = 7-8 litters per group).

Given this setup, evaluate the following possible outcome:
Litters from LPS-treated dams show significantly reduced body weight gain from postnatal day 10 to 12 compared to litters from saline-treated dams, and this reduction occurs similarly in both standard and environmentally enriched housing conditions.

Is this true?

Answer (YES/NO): NO